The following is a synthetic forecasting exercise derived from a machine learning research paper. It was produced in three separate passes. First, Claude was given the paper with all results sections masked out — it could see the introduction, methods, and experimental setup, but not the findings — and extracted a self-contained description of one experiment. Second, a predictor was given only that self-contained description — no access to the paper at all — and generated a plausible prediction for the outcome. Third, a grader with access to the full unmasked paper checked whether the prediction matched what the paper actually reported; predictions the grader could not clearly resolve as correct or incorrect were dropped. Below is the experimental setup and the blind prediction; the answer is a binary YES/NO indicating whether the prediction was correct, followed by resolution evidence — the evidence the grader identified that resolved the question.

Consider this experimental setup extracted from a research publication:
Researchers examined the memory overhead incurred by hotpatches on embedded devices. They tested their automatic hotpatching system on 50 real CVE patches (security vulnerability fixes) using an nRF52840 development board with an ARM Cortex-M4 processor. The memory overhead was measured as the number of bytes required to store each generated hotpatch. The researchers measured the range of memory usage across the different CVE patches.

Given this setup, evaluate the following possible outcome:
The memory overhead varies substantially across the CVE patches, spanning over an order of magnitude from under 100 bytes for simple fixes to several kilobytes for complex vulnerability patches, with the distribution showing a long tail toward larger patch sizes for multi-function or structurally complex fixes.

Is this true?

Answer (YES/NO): NO